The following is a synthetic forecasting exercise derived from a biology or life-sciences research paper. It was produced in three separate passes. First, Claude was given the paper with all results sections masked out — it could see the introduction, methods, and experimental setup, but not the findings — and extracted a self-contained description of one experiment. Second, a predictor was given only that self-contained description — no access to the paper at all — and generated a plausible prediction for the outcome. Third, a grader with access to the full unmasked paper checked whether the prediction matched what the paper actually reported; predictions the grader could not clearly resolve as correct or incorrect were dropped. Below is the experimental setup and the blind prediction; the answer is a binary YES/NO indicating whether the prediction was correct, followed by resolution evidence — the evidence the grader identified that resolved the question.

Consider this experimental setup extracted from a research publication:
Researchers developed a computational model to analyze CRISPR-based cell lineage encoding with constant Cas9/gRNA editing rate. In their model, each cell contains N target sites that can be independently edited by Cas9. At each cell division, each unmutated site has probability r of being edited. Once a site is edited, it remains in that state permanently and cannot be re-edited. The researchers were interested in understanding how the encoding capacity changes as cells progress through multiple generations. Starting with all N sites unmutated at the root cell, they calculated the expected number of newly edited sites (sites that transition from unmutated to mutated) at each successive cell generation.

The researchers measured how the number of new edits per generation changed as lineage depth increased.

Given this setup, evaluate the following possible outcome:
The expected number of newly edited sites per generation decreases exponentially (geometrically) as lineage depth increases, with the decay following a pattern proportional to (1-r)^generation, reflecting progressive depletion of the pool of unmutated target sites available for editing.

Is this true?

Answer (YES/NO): YES